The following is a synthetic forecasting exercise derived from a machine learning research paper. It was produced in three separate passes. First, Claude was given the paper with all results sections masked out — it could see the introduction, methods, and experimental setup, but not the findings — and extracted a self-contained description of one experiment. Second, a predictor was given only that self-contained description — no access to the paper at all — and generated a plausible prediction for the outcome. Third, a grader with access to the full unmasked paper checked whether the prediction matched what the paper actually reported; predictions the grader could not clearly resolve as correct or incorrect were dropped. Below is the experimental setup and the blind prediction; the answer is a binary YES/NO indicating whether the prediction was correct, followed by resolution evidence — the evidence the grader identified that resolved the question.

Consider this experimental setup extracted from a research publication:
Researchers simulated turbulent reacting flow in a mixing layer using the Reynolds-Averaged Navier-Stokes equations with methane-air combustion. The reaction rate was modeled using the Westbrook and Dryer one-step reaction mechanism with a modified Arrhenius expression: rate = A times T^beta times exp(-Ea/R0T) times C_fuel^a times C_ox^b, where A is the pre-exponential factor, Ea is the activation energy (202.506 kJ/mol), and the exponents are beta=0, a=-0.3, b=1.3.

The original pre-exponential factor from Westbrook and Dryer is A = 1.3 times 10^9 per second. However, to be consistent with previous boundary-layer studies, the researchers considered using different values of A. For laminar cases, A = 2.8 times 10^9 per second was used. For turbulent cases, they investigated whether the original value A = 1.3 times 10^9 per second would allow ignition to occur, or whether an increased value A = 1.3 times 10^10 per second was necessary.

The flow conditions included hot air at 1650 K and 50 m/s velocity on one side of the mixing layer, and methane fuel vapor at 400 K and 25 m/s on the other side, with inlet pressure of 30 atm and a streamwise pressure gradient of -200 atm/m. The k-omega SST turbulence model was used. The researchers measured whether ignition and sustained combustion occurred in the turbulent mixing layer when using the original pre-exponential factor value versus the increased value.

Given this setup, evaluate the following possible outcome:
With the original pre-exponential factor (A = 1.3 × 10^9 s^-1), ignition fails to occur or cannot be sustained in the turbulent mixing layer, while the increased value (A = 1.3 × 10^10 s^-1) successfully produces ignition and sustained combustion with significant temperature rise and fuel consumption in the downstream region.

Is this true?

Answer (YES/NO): YES